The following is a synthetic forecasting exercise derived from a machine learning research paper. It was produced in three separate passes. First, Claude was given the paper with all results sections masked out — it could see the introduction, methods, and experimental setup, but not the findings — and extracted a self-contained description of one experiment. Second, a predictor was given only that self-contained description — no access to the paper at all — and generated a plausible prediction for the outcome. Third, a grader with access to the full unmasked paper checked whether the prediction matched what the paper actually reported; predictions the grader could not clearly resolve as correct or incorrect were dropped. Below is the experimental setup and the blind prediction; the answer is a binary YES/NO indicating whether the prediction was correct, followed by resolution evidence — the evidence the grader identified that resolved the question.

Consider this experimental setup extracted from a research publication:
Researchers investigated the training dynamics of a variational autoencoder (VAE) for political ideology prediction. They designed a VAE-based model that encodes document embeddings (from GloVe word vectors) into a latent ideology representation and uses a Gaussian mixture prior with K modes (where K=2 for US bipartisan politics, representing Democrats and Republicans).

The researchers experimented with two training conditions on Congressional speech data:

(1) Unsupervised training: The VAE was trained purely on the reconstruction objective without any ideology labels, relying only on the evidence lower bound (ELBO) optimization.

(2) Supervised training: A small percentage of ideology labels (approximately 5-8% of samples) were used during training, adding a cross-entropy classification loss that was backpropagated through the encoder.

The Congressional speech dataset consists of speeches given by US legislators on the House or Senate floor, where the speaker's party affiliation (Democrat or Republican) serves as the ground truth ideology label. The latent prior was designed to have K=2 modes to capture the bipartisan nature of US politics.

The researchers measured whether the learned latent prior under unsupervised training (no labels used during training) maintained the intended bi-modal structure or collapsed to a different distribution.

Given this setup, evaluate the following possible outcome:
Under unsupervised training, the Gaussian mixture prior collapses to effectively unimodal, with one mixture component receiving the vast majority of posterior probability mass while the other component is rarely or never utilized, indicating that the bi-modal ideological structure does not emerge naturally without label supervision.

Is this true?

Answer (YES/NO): YES